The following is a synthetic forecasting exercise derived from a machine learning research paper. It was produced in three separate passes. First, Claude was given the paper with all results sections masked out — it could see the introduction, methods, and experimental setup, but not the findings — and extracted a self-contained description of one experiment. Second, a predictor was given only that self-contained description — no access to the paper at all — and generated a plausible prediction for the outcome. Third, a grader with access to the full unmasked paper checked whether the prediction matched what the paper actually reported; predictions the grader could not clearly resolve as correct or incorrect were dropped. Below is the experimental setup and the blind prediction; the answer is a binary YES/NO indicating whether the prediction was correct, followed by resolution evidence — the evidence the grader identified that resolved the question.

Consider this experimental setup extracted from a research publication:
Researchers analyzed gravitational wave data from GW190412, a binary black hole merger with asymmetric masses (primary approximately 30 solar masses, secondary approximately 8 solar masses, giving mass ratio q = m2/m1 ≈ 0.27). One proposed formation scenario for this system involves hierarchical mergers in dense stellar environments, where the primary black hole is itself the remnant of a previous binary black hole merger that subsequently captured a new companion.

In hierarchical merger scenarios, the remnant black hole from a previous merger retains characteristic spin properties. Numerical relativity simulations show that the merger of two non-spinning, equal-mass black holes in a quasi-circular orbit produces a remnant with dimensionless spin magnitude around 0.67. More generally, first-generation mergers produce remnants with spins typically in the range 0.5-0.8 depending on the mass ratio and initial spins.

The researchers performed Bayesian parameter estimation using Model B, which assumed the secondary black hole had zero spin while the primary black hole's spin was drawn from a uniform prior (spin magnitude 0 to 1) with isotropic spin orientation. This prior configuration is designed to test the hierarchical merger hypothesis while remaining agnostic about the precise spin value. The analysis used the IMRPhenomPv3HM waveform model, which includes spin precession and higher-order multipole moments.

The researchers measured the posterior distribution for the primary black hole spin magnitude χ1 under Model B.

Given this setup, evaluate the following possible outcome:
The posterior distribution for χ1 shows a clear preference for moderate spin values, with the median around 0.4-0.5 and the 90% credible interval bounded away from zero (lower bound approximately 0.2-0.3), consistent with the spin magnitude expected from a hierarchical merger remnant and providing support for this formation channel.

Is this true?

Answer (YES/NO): NO